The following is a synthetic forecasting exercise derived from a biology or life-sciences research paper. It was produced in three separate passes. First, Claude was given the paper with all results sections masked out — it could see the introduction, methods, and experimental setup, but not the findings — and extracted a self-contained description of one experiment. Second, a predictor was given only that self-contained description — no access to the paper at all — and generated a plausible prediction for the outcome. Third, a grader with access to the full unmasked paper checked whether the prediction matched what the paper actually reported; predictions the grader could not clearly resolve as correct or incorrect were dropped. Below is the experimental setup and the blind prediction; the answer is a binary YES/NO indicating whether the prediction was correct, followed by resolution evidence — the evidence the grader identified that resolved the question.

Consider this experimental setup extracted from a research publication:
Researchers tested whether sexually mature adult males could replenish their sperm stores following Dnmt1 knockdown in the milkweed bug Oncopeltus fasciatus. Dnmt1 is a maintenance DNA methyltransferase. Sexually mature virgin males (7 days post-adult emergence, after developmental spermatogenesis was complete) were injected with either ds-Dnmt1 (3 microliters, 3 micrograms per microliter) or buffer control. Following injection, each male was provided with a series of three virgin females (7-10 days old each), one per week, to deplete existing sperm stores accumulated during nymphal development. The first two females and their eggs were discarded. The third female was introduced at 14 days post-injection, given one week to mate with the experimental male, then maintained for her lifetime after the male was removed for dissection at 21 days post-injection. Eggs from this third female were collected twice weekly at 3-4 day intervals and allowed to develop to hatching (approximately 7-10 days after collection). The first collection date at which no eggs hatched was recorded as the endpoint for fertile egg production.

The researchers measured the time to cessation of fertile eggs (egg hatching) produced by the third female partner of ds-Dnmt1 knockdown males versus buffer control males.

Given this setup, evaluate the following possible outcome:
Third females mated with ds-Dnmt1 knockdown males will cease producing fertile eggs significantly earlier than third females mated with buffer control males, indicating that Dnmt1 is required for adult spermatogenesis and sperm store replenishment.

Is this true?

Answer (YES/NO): YES